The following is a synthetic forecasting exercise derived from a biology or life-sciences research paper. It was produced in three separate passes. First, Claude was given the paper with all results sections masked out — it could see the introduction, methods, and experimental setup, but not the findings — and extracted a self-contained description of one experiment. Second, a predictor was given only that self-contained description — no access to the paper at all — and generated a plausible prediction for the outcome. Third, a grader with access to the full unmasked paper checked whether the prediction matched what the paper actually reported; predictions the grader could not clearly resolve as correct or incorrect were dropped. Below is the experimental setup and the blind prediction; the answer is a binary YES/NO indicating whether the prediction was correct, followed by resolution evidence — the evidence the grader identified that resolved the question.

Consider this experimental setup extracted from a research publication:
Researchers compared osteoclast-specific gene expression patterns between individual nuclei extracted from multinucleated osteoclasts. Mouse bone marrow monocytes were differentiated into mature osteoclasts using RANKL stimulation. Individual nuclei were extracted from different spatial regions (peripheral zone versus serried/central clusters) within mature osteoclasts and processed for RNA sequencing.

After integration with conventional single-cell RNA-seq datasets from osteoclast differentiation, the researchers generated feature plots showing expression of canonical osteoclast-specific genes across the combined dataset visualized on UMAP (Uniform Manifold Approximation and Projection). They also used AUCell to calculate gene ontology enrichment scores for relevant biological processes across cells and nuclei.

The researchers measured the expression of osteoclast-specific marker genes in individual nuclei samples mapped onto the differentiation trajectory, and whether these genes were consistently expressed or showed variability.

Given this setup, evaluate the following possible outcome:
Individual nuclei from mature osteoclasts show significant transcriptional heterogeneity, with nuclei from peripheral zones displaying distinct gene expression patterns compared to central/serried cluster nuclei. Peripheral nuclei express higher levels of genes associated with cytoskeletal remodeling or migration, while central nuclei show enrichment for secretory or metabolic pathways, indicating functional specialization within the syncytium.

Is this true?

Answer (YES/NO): NO